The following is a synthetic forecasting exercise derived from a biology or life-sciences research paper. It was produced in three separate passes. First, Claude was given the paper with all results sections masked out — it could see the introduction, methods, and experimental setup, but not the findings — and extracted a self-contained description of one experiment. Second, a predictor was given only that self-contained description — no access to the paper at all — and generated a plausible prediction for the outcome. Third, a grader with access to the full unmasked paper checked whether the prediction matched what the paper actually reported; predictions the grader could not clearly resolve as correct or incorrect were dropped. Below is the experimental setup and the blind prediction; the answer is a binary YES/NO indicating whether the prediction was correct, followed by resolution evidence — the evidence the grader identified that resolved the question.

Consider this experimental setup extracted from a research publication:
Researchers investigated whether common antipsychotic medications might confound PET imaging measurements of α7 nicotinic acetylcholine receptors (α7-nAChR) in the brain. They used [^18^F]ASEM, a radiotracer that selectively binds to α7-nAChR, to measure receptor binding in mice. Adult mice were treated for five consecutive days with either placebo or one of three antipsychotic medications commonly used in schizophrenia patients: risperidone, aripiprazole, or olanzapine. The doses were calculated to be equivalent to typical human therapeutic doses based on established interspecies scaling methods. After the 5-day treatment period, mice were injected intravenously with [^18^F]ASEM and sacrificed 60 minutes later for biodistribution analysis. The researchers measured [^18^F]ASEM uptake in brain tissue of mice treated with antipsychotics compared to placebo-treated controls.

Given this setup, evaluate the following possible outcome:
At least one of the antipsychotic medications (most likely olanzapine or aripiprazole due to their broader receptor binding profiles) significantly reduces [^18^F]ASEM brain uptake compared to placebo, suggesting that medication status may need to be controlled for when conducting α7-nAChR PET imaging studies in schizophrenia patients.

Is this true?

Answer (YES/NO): NO